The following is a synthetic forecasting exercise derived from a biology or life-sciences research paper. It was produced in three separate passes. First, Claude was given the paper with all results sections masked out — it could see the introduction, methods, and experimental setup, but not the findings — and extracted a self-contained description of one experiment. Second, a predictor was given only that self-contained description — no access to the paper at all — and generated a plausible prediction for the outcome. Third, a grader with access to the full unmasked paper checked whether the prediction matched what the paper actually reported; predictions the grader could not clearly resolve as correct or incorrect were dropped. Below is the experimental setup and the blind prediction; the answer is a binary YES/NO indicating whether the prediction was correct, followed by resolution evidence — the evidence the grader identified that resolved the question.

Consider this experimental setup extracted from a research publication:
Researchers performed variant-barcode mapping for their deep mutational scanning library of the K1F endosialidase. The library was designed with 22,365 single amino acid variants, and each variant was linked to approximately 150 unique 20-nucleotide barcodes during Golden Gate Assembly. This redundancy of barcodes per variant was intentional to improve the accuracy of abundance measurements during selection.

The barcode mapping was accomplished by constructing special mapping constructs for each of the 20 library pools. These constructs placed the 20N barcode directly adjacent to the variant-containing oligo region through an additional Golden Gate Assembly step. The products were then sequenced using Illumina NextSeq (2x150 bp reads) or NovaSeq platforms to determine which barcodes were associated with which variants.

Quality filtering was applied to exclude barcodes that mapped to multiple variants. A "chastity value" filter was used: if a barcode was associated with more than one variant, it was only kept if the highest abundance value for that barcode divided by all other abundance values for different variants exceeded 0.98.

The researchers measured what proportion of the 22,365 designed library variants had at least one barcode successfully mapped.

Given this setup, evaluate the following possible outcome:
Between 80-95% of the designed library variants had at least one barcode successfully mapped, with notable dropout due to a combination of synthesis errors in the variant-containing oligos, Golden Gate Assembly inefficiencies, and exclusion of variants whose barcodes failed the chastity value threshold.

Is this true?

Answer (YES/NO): NO